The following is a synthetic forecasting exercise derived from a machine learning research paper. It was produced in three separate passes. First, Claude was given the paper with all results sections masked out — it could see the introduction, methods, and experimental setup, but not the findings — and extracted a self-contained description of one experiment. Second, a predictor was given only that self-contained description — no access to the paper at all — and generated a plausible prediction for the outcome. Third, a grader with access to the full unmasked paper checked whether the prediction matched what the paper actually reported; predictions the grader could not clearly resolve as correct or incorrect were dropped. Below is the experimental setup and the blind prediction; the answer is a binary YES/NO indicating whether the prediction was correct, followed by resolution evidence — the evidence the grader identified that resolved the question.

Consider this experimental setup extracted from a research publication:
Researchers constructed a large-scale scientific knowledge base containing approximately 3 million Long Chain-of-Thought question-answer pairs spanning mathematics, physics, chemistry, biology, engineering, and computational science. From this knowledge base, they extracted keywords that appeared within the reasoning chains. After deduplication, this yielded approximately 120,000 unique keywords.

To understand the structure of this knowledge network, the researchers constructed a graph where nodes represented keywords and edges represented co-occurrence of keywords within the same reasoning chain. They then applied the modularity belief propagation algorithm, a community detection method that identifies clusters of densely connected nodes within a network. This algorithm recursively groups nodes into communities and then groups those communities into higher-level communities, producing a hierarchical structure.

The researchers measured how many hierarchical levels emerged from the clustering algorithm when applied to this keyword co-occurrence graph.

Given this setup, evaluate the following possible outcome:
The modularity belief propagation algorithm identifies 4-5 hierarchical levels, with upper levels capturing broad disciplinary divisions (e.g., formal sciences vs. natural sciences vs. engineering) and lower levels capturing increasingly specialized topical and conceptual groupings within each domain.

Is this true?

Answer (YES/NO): NO